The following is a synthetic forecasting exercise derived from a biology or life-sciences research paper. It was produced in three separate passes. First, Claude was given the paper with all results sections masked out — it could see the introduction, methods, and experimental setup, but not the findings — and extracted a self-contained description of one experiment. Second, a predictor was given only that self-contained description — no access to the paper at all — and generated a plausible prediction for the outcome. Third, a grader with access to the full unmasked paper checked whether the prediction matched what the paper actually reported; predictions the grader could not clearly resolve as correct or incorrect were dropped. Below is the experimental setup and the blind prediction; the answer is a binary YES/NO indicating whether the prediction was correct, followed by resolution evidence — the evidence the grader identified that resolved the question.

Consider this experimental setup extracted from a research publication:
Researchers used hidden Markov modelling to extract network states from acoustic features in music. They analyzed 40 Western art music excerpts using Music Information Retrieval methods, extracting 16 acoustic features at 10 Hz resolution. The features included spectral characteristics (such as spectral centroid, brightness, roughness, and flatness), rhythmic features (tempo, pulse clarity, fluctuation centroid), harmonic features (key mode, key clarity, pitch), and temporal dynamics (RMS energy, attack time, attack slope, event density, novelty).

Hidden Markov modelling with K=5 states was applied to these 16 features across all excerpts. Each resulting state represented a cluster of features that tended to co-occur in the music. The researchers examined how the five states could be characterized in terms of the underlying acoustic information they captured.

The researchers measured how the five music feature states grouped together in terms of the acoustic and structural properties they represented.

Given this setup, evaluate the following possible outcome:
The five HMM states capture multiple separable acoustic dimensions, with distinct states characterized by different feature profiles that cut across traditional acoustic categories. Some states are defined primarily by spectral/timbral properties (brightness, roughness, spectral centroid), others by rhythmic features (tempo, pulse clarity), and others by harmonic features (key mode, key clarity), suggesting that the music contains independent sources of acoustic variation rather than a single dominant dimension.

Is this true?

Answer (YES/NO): NO